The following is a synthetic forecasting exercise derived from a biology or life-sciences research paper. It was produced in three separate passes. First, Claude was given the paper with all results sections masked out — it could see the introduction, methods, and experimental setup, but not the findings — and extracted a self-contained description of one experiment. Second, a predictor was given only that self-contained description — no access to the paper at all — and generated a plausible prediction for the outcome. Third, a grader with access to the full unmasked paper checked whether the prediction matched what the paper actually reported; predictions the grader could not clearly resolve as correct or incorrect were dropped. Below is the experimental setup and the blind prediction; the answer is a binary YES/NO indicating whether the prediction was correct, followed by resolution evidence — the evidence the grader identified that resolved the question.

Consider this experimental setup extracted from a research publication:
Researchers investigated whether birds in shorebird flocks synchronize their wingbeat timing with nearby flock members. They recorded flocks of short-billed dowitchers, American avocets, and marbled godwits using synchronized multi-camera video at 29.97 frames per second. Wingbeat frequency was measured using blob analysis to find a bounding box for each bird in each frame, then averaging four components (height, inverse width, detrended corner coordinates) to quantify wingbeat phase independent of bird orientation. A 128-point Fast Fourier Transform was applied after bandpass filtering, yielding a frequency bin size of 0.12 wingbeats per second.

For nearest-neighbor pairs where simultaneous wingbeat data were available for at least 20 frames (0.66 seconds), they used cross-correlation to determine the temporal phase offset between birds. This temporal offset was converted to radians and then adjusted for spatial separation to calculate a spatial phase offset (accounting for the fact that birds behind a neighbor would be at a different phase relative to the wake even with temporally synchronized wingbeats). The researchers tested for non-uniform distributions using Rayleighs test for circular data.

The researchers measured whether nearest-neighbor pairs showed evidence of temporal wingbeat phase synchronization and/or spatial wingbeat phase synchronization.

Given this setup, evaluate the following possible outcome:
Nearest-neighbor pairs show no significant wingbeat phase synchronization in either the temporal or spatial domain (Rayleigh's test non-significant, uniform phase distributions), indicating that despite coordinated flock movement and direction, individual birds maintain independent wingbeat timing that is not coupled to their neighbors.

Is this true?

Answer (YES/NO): YES